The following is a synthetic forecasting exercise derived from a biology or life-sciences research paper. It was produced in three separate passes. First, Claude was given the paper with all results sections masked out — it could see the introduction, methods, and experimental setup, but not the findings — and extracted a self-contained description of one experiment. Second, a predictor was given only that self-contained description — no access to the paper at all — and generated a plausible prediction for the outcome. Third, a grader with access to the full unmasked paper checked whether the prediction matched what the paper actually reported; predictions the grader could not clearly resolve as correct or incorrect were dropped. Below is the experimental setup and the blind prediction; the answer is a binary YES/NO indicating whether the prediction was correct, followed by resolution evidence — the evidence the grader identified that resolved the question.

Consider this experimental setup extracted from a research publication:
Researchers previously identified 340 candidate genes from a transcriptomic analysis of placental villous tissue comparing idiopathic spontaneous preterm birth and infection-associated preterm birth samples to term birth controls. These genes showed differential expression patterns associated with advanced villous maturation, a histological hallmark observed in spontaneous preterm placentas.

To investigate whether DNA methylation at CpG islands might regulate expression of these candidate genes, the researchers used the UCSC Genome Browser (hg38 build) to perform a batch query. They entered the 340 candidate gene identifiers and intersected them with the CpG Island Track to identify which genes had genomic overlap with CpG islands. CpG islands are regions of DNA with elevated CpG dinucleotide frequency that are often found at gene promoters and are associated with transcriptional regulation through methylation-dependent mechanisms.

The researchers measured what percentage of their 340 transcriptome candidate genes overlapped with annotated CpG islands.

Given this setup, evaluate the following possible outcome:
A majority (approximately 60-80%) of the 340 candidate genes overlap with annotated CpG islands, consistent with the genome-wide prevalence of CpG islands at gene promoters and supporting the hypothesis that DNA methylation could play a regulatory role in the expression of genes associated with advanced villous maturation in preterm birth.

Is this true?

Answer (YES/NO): YES